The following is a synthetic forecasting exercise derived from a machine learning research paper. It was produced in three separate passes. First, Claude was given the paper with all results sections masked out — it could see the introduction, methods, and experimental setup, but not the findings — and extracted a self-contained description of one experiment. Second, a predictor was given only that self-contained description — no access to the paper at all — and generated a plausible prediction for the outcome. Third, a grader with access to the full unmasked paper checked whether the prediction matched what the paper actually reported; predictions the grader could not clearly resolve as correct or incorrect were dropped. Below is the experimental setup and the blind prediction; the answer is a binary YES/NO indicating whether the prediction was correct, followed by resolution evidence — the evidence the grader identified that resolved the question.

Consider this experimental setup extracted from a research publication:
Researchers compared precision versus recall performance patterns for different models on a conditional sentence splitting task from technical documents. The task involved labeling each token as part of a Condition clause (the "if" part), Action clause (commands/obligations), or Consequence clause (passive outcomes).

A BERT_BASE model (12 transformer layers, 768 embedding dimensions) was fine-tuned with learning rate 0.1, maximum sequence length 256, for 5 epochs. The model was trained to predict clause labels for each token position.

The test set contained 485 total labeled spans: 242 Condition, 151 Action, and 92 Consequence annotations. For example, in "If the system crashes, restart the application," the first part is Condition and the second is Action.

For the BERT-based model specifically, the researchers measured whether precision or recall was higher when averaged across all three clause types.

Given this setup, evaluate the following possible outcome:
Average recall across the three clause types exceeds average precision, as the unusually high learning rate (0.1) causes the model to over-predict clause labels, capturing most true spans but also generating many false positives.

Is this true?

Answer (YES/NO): YES